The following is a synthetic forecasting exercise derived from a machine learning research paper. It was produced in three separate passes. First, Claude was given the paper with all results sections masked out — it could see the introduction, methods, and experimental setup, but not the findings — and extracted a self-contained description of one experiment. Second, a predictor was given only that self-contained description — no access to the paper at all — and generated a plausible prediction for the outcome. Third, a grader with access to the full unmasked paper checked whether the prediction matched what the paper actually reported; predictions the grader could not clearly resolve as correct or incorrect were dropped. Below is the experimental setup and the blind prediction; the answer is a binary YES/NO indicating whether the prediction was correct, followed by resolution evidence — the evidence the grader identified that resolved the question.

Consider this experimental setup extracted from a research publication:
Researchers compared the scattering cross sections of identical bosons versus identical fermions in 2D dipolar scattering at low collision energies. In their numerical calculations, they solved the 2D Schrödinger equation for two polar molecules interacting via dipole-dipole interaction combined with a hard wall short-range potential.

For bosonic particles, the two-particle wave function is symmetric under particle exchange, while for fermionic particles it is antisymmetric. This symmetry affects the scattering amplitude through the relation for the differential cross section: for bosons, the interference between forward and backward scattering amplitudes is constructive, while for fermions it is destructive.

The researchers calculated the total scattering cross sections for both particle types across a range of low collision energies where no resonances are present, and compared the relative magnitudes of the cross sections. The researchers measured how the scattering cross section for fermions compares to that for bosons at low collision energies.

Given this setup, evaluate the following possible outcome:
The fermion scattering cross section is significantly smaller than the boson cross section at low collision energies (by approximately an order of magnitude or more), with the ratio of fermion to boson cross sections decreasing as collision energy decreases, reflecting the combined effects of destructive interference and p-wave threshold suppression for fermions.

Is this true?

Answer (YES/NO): YES